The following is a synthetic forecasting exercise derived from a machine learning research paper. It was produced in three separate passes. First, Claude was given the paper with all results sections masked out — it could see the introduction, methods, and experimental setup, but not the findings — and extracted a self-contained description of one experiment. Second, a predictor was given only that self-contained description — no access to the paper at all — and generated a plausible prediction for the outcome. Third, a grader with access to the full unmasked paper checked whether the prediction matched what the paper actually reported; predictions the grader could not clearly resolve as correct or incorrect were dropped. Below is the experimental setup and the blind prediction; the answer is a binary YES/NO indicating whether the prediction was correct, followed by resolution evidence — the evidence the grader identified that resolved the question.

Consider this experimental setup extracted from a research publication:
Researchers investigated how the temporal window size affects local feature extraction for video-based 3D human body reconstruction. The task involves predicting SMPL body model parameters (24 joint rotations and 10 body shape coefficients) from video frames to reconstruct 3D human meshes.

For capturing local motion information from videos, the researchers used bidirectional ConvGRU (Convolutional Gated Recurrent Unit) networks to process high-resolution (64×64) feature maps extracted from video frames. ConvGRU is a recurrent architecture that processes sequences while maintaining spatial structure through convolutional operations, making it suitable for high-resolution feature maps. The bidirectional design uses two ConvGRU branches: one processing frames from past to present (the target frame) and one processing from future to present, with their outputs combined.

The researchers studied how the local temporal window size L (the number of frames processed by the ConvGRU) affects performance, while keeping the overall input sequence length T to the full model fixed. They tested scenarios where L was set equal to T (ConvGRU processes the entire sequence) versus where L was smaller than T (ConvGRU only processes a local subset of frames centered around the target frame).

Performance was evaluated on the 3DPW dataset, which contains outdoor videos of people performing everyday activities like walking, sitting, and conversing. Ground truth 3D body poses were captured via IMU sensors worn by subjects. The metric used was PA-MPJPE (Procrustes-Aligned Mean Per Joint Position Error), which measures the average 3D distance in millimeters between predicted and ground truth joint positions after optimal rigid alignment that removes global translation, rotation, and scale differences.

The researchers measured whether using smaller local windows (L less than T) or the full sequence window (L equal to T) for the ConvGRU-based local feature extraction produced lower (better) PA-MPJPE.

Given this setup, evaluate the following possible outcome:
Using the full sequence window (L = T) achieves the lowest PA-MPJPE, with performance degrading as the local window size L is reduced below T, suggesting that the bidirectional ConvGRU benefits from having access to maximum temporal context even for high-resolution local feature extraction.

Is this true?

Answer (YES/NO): NO